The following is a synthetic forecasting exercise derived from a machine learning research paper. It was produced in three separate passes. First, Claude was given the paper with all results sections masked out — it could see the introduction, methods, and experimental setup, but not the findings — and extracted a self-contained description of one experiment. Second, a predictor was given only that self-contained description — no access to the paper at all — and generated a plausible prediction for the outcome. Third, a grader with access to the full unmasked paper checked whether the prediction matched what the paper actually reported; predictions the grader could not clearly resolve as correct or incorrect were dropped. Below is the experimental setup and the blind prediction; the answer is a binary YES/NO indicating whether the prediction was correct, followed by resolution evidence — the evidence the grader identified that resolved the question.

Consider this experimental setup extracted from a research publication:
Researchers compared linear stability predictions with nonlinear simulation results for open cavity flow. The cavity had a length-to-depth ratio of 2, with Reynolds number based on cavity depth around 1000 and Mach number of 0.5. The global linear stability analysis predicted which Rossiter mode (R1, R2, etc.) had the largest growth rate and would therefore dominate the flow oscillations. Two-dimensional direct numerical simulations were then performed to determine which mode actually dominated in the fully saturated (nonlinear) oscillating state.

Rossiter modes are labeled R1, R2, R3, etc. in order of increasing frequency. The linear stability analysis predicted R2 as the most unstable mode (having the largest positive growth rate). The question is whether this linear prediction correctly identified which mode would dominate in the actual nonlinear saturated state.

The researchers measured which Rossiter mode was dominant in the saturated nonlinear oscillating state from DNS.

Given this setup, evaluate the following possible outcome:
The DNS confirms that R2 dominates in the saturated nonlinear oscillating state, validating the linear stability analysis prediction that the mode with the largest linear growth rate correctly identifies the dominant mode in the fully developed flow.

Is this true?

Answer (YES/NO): NO